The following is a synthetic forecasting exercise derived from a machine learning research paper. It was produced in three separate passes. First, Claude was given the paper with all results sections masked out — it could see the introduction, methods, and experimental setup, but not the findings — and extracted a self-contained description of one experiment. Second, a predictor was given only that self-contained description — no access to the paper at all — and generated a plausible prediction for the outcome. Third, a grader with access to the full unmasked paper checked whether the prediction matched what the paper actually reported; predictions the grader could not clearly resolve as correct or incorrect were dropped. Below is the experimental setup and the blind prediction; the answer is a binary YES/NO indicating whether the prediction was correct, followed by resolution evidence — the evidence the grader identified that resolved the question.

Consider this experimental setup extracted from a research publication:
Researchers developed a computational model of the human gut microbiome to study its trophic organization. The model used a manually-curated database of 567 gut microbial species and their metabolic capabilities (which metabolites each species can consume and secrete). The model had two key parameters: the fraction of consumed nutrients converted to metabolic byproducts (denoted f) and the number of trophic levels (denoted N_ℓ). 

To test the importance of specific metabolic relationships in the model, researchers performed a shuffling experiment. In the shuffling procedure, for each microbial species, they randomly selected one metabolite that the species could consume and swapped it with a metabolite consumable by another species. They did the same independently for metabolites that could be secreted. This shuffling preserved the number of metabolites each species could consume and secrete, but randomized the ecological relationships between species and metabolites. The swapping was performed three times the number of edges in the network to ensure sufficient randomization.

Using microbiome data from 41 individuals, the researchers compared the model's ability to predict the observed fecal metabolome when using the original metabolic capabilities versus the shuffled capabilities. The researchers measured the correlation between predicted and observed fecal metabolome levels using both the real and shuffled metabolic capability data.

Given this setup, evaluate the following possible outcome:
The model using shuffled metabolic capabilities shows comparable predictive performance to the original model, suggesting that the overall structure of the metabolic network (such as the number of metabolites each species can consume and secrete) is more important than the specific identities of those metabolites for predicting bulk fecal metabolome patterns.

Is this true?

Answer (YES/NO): NO